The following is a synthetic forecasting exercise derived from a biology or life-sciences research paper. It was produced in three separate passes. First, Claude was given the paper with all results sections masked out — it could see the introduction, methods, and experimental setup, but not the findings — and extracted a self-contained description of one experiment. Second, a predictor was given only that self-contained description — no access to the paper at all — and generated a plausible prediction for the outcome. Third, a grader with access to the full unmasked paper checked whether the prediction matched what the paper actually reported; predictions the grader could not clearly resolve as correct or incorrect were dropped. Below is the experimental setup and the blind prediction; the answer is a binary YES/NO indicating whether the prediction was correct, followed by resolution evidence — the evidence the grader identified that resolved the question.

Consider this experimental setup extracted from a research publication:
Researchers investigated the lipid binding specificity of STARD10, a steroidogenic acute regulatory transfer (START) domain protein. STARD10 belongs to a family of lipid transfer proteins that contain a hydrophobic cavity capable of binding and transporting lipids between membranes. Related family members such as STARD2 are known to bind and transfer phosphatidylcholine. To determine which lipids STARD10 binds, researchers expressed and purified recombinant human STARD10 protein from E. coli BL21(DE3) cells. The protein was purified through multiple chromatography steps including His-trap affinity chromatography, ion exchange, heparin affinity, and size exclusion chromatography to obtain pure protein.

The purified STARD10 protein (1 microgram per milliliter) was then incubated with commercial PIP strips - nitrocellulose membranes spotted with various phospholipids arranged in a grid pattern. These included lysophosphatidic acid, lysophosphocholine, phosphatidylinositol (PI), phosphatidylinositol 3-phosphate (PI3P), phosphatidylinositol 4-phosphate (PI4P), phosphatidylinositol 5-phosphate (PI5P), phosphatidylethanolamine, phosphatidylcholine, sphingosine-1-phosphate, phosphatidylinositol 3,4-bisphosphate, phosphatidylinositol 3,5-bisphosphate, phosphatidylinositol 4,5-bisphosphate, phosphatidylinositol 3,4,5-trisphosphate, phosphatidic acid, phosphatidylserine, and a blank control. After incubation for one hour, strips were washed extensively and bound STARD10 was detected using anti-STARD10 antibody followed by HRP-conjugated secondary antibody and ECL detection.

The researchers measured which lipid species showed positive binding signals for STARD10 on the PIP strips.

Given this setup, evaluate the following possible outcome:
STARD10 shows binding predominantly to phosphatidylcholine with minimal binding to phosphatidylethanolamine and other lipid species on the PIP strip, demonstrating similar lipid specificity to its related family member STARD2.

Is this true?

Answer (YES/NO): NO